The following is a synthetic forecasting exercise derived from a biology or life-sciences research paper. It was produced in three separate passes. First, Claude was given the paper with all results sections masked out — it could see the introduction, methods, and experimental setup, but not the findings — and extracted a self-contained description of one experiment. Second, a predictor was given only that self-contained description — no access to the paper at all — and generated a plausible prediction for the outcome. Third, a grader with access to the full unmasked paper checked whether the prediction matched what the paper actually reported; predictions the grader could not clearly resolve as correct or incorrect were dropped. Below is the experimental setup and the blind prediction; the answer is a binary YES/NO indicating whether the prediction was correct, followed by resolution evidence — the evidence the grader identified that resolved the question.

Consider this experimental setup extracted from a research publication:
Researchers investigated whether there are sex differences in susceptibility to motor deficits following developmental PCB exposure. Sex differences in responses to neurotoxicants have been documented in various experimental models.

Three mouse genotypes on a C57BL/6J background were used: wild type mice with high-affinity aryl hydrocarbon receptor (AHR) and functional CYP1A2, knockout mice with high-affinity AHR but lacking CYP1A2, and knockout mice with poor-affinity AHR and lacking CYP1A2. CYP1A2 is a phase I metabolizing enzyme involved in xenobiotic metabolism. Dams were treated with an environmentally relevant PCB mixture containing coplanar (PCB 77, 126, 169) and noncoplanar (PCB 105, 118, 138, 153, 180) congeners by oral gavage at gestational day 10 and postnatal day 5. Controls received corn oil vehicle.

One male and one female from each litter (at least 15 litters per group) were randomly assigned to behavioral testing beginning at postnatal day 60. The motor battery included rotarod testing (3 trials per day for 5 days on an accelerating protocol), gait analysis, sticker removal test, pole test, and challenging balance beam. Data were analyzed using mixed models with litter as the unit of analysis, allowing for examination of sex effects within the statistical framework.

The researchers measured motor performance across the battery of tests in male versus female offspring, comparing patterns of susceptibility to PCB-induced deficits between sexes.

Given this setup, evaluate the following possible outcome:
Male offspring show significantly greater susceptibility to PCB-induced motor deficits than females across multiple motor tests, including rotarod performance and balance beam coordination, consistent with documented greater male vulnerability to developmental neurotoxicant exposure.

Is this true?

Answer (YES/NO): NO